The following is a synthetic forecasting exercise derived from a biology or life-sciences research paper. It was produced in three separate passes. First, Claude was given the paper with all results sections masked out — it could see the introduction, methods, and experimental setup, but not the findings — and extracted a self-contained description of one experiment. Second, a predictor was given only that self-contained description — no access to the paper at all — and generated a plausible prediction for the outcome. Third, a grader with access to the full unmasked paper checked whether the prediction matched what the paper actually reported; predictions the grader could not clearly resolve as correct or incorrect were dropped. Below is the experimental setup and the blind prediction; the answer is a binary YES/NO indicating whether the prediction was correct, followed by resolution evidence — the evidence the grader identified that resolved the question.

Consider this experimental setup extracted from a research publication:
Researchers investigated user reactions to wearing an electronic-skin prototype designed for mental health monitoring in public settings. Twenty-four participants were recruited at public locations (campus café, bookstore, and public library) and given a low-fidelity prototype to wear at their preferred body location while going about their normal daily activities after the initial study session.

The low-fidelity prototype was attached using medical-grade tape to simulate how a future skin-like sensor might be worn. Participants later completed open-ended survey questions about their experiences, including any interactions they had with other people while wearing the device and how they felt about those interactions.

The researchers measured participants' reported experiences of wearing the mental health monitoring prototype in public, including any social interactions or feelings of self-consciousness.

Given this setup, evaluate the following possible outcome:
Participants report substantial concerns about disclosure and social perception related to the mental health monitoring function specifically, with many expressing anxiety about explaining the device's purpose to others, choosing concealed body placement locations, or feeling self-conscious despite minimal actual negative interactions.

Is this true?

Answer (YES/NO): YES